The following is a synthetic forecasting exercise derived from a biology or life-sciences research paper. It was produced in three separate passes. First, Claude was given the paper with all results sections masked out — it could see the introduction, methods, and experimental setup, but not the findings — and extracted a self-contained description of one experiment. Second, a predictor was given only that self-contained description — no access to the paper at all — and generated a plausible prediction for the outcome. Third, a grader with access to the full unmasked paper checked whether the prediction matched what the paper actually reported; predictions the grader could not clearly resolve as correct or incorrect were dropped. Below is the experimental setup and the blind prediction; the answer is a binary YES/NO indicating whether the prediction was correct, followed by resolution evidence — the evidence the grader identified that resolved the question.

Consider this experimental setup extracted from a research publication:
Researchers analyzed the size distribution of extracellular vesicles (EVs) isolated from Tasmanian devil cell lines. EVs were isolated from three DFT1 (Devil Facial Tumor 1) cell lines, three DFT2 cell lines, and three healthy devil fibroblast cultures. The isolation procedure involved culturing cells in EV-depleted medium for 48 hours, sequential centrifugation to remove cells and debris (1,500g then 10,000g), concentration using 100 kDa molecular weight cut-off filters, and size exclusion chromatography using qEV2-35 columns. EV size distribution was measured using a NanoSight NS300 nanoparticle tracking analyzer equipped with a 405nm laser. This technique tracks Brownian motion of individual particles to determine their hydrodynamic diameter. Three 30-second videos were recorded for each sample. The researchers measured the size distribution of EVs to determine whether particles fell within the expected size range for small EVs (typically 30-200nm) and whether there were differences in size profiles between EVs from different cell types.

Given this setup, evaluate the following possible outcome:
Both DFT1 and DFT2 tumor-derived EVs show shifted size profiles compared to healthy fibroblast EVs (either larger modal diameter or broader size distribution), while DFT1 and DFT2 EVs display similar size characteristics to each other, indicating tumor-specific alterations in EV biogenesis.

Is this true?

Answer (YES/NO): NO